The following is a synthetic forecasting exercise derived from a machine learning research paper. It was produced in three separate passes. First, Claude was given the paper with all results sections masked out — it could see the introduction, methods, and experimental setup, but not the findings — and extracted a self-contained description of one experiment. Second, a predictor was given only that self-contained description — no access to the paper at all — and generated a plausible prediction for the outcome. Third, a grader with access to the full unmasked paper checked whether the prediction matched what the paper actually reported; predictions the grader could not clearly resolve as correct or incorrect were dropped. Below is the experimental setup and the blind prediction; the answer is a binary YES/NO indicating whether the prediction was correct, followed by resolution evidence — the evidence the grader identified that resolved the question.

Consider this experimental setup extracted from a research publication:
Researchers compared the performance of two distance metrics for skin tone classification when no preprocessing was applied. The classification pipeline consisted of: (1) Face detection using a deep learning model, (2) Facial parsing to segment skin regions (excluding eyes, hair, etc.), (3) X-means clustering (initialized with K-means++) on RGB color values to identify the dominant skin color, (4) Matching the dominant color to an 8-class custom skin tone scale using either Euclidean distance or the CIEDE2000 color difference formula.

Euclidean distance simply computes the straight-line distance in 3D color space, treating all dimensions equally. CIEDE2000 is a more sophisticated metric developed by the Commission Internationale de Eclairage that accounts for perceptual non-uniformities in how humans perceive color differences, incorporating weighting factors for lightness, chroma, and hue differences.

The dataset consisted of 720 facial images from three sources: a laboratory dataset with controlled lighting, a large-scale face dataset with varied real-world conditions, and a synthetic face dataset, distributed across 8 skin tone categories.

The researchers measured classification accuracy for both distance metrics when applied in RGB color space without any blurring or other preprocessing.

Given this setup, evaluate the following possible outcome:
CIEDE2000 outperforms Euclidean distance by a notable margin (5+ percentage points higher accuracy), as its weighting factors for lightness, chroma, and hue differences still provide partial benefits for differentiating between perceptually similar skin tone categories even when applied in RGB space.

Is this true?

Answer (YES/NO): NO